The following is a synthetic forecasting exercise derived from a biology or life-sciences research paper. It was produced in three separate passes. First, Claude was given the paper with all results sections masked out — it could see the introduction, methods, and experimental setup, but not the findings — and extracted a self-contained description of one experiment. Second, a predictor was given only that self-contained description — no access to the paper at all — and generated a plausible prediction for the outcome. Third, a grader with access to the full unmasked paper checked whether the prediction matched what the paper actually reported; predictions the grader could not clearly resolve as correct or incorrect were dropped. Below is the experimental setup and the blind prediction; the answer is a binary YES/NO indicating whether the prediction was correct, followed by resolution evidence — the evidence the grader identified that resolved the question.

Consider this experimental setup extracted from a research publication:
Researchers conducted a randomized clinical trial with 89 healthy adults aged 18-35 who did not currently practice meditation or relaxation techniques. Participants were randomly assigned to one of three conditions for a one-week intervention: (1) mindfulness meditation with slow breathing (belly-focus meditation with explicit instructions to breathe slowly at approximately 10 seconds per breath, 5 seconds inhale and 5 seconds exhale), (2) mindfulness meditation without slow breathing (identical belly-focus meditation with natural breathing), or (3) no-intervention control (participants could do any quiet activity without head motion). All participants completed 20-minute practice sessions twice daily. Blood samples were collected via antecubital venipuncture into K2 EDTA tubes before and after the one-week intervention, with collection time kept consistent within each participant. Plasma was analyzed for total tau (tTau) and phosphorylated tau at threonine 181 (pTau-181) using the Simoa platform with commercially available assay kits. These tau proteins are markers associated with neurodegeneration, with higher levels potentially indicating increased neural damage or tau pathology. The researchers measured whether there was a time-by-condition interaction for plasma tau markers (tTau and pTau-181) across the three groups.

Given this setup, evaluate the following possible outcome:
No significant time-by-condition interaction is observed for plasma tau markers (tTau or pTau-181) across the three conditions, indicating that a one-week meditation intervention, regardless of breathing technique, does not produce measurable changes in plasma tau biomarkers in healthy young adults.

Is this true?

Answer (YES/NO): YES